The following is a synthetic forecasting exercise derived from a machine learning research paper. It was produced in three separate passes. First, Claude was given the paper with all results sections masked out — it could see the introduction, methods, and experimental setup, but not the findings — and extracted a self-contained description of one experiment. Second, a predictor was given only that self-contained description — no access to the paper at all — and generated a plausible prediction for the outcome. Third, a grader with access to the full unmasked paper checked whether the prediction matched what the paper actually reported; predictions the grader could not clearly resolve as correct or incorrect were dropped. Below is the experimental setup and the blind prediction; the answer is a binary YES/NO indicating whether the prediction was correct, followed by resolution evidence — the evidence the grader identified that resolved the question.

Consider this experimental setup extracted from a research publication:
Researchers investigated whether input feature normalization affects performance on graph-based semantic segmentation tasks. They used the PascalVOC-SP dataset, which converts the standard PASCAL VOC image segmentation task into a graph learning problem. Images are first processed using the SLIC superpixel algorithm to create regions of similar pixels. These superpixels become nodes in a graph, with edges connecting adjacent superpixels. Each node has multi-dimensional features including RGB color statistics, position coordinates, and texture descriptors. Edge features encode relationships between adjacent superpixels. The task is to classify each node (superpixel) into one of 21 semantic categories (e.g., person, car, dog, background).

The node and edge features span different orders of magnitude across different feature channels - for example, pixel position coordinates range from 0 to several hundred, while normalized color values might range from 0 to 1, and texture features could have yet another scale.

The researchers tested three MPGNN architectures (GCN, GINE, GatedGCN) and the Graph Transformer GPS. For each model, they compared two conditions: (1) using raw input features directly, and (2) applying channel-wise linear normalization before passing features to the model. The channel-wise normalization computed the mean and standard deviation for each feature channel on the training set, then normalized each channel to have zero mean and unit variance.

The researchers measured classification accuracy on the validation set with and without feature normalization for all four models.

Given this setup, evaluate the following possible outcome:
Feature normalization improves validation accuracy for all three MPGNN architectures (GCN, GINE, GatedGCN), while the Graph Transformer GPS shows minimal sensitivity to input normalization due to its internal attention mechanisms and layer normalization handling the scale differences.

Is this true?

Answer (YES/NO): NO